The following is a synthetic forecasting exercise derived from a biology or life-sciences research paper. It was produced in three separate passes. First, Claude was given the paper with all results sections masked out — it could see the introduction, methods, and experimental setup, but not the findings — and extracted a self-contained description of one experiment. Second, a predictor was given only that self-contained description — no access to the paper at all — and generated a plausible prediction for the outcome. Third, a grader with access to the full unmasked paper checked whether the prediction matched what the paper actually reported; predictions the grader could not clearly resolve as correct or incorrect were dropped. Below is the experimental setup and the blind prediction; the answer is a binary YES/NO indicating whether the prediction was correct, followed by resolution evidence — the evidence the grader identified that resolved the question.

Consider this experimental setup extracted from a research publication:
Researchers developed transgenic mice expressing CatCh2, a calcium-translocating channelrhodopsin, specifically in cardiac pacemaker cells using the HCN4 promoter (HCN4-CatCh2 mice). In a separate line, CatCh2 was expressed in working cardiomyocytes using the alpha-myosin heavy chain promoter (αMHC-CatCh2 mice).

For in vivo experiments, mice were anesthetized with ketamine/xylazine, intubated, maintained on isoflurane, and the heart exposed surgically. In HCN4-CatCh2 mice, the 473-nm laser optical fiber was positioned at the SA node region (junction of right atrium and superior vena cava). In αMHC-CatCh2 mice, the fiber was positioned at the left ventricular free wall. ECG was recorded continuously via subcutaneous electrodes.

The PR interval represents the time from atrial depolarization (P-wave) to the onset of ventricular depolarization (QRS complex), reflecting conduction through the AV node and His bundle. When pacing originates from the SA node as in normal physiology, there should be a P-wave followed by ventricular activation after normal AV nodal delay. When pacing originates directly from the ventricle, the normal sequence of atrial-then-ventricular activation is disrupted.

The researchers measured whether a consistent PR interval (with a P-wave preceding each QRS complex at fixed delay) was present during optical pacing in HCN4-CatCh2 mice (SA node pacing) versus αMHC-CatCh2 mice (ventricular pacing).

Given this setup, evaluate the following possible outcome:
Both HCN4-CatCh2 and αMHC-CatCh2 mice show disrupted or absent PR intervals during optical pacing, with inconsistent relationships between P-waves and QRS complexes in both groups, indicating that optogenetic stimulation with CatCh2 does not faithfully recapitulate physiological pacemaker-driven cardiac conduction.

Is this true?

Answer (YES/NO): NO